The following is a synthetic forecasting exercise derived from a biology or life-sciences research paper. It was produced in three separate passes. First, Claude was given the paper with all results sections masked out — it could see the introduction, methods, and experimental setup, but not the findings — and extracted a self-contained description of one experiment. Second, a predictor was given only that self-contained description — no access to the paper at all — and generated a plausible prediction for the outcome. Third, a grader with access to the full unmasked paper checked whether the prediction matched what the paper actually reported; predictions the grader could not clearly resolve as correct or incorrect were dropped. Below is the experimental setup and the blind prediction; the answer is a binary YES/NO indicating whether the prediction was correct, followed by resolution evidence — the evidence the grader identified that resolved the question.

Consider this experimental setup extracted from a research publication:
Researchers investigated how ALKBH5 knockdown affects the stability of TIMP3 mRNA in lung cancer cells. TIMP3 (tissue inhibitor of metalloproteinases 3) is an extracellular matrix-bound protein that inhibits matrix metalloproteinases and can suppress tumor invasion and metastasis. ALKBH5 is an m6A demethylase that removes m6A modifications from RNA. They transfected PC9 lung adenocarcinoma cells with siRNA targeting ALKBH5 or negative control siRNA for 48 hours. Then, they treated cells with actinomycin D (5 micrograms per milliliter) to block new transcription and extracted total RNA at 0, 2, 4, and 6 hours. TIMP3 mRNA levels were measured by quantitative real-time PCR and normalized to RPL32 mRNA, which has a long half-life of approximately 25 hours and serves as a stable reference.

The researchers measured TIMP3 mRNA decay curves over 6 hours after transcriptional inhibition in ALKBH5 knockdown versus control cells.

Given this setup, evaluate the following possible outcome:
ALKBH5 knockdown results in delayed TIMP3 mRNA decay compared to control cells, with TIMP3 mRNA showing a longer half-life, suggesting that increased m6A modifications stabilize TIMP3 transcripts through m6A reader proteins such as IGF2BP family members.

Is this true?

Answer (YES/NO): NO